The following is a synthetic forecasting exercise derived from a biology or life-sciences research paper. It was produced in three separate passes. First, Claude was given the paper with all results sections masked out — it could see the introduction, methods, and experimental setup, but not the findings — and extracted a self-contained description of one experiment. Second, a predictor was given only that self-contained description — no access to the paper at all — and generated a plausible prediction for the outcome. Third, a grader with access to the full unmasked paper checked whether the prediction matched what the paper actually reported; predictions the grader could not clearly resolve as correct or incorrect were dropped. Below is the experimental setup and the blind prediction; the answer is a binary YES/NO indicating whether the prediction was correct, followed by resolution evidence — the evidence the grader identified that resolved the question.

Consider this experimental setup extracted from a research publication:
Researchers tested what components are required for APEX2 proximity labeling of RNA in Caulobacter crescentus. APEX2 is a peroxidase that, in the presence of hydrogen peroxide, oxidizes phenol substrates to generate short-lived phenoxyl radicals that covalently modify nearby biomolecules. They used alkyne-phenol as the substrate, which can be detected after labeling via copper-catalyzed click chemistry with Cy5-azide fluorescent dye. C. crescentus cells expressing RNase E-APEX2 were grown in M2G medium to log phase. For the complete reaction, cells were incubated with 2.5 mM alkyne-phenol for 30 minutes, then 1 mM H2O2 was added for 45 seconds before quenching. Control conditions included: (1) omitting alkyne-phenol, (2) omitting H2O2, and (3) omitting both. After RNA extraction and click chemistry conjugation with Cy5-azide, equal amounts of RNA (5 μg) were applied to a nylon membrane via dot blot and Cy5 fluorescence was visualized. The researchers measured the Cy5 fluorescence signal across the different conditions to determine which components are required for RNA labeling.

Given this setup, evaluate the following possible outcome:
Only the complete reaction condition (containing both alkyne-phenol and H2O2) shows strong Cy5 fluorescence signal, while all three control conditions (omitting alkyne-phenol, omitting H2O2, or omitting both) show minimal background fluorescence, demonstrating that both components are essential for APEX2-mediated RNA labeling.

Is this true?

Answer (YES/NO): YES